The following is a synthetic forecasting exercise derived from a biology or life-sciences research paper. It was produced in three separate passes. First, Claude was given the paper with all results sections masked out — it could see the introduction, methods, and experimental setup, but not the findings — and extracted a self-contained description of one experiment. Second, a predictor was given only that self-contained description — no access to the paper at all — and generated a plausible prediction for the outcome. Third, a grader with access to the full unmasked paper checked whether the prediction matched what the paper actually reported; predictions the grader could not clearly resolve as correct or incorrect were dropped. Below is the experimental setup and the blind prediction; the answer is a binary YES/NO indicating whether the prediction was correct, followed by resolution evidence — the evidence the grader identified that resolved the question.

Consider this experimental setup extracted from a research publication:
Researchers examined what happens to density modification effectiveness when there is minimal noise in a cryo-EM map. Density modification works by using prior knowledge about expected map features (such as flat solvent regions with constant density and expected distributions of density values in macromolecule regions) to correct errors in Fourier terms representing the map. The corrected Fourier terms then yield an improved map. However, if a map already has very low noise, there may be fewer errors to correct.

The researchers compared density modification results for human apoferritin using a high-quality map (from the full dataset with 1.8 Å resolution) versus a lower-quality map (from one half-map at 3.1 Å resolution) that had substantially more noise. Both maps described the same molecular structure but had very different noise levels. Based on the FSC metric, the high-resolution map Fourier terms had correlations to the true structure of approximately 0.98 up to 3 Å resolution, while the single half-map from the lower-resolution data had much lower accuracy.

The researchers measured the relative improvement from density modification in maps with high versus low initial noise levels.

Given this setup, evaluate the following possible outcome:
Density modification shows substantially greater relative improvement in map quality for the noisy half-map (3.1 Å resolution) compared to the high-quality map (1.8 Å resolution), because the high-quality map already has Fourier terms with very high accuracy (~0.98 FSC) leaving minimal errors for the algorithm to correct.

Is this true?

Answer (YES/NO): YES